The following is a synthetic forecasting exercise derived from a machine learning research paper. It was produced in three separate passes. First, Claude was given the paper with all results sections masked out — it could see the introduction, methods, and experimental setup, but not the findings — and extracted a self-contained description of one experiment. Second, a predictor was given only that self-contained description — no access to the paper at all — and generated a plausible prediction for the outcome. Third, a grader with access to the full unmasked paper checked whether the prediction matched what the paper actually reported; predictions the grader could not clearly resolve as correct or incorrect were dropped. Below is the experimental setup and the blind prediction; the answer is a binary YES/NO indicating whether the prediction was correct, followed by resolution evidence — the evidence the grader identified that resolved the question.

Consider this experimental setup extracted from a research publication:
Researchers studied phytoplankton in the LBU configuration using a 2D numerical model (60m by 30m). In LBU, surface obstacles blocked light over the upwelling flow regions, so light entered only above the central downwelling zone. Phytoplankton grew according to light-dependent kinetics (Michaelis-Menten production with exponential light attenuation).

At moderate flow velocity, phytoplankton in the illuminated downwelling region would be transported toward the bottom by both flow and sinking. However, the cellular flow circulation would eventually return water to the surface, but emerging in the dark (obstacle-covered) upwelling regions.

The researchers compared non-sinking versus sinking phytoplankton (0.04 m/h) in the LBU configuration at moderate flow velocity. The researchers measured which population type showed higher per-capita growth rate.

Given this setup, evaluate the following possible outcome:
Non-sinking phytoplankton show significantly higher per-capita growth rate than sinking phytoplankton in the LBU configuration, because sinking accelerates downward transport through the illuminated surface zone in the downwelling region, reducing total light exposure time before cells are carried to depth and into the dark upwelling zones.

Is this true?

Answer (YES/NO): YES